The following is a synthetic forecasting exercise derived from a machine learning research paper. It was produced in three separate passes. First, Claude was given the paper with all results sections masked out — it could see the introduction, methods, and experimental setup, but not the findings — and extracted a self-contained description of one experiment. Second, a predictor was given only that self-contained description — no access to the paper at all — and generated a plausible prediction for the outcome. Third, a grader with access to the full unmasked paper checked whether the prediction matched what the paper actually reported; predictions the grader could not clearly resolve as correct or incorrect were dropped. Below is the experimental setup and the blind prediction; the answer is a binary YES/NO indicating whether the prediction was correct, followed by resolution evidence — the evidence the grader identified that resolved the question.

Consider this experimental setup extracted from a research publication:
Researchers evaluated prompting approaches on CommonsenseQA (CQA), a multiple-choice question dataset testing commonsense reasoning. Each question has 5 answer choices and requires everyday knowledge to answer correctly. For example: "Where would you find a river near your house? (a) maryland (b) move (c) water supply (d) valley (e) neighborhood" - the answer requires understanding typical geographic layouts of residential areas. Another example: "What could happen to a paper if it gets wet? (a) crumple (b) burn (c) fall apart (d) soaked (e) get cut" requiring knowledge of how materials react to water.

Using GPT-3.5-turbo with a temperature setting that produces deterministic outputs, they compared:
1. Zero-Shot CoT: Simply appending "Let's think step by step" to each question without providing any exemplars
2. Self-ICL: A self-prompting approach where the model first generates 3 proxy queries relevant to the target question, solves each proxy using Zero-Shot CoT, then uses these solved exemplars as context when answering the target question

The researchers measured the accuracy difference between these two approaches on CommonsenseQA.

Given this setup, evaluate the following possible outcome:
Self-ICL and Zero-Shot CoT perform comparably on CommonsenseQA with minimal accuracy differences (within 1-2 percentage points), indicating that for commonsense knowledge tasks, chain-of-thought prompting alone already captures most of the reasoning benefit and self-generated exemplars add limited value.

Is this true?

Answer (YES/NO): NO